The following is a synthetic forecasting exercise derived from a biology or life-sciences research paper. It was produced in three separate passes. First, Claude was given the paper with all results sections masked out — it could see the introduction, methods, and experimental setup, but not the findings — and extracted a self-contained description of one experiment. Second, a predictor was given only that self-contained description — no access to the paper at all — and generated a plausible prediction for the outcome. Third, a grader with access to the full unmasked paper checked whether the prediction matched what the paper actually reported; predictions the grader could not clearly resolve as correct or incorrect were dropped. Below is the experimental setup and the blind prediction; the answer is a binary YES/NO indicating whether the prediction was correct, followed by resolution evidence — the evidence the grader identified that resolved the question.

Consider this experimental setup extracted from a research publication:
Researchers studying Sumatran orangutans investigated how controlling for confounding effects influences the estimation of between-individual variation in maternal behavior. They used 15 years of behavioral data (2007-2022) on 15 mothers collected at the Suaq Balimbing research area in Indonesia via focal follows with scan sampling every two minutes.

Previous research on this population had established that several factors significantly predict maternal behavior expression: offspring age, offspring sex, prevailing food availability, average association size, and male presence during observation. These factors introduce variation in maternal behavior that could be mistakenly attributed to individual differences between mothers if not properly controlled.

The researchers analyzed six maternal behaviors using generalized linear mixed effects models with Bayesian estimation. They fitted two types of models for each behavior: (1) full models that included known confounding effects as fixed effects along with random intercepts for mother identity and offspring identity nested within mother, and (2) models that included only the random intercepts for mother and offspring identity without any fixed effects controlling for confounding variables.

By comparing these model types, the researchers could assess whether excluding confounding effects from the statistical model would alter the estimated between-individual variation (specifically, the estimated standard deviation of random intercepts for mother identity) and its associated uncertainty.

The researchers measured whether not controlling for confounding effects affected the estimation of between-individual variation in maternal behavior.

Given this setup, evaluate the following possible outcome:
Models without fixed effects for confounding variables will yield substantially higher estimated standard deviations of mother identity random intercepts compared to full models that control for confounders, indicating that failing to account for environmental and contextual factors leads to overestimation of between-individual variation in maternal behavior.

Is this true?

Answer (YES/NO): NO